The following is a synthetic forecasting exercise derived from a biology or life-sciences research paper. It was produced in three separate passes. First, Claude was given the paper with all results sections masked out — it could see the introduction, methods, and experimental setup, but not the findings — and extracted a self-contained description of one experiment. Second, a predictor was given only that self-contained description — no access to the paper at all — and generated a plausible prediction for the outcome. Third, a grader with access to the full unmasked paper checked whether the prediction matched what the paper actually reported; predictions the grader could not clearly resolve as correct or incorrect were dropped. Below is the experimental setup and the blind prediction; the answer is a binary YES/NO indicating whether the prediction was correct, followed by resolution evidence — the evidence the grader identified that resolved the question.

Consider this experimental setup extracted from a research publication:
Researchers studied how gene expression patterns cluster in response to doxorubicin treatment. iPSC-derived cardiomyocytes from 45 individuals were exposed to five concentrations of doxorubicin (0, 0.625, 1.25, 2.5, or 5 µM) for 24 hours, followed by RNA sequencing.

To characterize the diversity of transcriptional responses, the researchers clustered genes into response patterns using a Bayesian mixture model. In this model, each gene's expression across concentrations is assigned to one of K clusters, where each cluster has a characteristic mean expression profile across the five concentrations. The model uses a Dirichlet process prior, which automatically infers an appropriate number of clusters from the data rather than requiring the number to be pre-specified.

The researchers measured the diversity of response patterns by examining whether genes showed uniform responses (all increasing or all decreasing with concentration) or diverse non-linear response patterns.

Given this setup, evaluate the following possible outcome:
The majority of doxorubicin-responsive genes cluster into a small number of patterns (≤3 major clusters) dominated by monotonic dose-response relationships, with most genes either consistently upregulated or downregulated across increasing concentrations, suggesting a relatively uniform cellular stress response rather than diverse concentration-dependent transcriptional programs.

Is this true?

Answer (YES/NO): NO